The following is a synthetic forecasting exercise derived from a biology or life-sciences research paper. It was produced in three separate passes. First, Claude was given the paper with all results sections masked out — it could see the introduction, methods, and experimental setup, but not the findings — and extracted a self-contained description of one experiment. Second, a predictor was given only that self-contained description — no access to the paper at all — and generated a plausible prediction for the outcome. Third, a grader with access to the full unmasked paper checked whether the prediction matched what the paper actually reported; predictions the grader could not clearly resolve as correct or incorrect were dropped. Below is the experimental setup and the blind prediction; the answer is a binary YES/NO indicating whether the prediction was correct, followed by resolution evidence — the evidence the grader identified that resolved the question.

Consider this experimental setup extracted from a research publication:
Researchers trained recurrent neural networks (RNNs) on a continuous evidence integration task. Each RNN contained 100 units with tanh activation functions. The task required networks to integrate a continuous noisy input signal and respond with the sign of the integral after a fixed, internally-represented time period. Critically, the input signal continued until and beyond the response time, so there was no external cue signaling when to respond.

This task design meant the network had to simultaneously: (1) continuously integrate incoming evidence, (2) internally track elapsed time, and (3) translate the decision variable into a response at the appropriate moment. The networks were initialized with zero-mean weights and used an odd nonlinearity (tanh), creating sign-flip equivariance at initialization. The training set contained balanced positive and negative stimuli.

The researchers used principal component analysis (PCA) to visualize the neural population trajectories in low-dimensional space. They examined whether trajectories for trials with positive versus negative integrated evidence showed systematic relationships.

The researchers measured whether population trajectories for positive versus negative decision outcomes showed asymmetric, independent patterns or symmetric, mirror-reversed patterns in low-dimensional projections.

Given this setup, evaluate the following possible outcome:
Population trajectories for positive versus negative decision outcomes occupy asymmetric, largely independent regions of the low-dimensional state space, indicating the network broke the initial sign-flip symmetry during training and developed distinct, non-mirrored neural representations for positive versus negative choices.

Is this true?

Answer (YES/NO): NO